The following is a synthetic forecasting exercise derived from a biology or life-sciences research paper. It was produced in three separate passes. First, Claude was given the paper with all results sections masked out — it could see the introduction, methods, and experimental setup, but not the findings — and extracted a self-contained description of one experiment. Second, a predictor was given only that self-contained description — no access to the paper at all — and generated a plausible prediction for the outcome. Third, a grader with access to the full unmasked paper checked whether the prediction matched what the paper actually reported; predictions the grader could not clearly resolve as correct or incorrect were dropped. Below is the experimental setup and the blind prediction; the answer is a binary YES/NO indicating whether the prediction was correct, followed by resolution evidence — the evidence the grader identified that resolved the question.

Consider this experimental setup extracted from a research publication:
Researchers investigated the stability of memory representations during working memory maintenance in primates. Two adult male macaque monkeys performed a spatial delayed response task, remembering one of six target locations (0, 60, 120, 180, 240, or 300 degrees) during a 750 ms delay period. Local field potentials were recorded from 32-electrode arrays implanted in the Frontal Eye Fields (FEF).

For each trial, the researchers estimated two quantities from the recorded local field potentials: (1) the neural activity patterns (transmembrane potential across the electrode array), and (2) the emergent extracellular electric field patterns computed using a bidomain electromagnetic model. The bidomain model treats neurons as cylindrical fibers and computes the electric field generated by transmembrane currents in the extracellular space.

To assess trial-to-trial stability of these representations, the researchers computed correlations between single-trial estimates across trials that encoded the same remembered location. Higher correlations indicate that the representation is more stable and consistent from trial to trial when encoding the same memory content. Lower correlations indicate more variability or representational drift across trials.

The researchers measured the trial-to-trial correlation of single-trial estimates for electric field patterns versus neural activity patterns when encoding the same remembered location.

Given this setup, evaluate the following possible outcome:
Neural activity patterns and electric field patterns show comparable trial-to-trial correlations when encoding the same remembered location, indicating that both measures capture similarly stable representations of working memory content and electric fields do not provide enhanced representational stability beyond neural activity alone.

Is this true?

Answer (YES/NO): NO